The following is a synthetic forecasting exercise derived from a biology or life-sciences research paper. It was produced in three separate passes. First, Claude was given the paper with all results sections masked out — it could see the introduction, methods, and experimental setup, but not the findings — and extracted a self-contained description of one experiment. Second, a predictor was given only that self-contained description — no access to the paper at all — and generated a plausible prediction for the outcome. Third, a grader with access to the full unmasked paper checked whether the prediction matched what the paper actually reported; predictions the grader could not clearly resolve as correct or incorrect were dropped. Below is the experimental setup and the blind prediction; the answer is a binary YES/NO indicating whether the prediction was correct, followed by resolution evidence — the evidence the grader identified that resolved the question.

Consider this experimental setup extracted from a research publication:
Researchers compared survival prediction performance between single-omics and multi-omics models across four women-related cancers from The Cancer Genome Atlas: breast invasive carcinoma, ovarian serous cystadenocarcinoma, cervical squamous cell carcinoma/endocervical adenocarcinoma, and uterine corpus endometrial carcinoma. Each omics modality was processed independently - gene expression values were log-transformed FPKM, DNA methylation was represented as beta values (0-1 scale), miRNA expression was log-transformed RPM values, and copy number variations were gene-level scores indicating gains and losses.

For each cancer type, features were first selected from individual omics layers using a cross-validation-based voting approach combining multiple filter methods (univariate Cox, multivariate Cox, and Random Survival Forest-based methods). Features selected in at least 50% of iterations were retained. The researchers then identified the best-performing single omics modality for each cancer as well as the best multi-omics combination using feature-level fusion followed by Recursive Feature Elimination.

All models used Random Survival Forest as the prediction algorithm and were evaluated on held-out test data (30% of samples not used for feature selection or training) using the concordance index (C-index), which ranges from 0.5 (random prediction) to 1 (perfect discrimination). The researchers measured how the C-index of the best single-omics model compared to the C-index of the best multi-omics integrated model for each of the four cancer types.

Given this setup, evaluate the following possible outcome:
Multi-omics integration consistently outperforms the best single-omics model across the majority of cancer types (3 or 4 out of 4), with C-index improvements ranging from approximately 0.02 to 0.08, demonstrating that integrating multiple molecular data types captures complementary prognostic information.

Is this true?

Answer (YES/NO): NO